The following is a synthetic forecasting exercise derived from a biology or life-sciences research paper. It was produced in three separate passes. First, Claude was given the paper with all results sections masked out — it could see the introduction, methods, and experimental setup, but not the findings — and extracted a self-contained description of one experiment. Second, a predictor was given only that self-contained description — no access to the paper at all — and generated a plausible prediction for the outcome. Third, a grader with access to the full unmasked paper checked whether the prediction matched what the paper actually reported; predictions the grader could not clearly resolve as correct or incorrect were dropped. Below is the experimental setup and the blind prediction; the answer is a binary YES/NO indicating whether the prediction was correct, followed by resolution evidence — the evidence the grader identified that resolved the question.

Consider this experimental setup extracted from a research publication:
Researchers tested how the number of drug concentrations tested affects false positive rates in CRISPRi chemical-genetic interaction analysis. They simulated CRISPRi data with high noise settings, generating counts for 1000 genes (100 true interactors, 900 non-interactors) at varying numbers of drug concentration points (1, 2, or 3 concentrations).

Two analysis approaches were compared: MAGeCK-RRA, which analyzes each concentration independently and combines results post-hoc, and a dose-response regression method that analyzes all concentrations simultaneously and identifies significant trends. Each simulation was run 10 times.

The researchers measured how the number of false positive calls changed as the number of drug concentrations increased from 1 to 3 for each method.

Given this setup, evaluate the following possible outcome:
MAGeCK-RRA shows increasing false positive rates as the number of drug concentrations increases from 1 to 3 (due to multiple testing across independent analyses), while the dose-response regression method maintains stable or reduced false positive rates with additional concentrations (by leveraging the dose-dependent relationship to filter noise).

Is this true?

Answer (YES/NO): YES